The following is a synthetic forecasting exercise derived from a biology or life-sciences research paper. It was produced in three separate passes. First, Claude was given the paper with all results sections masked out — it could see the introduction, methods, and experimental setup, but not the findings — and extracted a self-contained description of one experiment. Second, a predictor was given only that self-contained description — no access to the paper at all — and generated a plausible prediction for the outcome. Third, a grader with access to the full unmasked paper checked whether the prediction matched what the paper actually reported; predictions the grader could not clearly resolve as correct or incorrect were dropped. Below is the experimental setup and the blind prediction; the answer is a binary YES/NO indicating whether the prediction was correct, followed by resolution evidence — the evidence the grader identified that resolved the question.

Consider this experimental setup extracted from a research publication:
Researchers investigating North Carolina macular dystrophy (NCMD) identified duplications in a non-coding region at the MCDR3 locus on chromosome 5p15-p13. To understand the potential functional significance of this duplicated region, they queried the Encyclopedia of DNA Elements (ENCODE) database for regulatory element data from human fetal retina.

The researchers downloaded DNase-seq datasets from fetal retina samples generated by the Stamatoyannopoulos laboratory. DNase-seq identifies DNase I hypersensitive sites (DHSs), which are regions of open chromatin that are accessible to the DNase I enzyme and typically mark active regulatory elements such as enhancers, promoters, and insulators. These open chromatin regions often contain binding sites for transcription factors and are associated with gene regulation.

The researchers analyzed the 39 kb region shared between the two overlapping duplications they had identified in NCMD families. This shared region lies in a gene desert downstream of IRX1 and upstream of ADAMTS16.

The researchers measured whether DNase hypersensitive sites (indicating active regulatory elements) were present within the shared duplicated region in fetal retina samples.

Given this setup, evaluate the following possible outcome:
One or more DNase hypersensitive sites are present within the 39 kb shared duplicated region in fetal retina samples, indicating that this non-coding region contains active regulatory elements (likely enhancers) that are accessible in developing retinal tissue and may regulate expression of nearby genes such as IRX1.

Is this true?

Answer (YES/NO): YES